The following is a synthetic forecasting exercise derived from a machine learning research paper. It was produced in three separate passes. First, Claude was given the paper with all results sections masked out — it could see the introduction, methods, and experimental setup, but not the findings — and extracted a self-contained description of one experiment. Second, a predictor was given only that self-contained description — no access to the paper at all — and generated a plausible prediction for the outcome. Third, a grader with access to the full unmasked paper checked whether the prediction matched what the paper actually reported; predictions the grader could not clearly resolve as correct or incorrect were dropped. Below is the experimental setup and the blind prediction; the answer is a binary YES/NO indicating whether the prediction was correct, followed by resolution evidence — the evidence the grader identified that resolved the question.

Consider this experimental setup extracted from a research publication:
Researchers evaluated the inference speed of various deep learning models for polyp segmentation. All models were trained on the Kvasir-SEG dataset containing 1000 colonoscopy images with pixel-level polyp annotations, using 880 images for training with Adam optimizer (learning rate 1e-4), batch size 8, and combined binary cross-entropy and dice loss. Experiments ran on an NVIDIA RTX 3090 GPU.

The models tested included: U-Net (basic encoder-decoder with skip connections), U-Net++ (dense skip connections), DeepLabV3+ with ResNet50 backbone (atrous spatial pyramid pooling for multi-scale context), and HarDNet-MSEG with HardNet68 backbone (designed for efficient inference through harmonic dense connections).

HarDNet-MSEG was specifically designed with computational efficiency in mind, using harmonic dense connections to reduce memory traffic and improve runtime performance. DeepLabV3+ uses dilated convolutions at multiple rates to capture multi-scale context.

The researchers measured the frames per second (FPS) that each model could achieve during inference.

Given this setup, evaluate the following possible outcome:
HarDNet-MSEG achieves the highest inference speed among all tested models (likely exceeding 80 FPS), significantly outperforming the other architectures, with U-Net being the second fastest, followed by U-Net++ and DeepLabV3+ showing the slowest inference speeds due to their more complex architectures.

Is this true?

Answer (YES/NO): NO